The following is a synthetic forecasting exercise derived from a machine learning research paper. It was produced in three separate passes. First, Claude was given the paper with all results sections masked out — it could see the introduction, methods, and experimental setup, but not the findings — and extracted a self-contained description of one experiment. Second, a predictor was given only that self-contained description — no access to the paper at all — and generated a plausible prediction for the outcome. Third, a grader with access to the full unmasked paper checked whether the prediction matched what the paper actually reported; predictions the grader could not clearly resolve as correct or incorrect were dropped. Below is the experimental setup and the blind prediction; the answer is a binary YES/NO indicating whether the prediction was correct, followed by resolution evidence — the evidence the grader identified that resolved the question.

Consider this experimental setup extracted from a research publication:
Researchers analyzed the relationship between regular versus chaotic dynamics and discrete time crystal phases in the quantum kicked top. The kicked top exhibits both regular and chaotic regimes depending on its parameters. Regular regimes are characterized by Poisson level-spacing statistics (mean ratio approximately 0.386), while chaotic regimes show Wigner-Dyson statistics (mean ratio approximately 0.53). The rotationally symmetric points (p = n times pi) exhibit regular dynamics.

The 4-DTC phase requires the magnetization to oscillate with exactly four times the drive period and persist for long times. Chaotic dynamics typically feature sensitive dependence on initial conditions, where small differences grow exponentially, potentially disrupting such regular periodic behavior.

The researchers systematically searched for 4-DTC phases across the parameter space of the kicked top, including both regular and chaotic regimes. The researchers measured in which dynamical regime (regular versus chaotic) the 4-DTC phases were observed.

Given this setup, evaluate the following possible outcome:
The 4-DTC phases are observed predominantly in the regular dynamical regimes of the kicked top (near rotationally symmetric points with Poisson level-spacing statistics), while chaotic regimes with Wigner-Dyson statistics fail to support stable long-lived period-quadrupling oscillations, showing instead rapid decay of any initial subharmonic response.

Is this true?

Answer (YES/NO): YES